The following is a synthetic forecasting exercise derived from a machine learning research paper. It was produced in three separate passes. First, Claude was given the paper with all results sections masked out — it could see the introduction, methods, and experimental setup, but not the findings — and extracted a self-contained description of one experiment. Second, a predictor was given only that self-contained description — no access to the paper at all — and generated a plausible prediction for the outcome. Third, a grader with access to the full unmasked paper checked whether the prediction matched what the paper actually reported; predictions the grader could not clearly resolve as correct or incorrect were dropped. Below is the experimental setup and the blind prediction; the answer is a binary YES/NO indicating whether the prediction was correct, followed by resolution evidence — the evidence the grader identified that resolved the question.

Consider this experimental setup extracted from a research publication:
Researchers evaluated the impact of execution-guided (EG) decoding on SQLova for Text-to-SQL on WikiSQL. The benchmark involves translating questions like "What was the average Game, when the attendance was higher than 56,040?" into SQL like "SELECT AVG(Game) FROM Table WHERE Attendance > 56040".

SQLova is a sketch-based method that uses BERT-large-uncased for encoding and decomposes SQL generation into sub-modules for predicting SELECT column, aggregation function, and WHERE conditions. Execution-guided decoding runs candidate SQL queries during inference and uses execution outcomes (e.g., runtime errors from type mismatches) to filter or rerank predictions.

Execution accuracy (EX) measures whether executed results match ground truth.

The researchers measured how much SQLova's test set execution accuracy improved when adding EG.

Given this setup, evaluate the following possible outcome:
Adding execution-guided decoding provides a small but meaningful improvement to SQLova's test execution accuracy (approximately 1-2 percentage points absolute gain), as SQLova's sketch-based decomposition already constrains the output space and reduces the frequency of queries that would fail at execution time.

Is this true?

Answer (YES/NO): NO